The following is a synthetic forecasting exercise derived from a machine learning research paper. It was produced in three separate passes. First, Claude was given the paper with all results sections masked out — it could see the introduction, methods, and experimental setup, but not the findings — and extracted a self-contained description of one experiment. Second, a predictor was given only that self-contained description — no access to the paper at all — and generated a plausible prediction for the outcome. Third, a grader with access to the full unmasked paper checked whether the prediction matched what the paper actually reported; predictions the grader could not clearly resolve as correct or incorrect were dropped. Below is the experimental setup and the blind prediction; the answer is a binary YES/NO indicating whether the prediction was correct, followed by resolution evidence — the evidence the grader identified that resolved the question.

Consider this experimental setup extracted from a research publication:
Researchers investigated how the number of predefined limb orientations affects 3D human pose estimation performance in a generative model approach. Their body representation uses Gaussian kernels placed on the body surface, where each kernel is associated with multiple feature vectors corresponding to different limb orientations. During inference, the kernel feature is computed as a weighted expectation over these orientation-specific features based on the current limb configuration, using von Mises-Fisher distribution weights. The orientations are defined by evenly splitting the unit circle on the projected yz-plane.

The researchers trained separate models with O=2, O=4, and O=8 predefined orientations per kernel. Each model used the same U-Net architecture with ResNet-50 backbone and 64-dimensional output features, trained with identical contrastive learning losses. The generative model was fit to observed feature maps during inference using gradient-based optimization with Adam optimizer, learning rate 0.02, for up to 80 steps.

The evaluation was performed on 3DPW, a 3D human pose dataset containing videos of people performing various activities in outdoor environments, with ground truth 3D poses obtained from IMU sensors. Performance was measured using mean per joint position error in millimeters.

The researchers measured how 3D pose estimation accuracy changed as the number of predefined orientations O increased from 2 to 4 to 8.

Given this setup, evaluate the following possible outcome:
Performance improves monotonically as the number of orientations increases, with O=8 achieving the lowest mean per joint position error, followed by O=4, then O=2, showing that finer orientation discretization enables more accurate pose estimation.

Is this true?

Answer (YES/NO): NO